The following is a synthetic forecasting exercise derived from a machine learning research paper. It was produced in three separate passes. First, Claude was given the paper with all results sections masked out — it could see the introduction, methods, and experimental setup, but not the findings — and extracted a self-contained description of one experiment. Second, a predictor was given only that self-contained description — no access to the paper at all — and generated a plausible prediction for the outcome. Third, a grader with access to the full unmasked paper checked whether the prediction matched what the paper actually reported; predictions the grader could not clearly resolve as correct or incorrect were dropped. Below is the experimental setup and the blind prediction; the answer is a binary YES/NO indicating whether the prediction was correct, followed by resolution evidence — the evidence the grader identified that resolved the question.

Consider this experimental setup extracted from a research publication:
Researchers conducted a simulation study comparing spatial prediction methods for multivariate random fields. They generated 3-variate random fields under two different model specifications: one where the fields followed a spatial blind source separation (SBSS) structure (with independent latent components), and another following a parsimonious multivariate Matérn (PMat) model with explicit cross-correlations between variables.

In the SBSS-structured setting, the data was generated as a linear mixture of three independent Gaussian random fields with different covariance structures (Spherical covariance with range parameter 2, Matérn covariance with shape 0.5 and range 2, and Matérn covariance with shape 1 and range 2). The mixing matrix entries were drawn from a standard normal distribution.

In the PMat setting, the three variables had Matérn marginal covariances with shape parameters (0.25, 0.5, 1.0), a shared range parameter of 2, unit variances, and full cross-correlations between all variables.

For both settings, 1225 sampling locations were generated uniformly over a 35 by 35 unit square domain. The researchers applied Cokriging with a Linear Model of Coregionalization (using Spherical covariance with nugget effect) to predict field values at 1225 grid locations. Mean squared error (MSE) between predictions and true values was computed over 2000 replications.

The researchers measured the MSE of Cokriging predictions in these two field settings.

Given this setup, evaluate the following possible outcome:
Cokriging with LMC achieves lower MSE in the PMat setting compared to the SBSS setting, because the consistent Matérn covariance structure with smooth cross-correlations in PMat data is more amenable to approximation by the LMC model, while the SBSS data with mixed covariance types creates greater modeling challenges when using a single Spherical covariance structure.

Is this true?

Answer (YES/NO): YES